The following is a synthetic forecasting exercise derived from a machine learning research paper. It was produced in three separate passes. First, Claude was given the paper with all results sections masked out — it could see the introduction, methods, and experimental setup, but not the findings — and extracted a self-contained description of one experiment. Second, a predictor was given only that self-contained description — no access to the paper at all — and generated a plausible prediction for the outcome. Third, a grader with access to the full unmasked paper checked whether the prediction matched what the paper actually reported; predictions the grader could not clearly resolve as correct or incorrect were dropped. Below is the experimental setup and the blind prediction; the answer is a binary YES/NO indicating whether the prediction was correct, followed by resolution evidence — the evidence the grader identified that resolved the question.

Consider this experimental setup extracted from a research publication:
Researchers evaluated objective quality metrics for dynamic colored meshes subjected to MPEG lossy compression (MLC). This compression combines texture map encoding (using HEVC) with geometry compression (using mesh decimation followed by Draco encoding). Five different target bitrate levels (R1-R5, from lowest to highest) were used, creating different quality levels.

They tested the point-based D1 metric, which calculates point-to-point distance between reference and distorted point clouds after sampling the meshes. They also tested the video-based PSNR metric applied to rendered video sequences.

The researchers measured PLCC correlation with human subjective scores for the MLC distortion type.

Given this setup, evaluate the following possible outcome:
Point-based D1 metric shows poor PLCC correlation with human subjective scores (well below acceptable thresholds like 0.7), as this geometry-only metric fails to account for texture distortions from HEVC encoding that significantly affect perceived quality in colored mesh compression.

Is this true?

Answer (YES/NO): NO